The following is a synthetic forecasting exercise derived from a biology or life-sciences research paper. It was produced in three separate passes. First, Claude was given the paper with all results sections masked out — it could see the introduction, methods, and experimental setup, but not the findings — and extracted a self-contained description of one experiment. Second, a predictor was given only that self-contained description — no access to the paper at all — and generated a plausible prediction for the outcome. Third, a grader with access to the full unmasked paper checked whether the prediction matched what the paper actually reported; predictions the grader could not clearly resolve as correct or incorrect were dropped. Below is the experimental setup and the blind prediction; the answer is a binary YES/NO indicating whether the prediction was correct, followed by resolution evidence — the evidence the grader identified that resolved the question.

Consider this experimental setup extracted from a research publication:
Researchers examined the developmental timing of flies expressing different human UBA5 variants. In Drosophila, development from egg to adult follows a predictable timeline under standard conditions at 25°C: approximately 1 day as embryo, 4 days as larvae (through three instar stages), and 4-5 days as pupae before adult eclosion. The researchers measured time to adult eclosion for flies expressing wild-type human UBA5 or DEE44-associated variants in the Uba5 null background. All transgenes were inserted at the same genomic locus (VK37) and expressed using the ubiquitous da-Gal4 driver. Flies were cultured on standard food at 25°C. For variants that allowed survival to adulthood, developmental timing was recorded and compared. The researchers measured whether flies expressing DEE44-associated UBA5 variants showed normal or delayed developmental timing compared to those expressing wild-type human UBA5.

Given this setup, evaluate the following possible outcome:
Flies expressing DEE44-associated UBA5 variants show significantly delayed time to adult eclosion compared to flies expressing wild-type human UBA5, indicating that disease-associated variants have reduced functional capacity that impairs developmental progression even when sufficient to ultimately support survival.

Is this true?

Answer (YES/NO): NO